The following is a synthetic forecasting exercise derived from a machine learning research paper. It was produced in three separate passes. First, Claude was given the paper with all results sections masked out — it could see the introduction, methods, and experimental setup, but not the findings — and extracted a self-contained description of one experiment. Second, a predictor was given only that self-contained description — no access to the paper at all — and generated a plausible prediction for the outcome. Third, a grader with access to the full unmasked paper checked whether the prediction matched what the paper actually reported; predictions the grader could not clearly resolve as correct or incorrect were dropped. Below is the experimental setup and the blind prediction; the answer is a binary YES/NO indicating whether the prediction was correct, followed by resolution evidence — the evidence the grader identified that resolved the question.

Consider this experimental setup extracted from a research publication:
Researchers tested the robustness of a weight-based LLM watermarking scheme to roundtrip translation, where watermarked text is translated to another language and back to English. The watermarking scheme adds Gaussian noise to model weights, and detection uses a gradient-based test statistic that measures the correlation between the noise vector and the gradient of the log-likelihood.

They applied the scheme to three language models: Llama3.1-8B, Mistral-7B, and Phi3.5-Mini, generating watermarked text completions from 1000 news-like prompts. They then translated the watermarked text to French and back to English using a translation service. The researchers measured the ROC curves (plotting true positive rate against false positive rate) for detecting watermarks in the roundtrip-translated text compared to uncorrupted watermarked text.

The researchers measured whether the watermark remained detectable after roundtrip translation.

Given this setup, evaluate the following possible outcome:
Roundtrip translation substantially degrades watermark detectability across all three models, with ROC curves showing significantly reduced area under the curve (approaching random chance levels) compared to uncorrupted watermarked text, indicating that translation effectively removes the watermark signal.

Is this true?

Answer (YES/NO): NO